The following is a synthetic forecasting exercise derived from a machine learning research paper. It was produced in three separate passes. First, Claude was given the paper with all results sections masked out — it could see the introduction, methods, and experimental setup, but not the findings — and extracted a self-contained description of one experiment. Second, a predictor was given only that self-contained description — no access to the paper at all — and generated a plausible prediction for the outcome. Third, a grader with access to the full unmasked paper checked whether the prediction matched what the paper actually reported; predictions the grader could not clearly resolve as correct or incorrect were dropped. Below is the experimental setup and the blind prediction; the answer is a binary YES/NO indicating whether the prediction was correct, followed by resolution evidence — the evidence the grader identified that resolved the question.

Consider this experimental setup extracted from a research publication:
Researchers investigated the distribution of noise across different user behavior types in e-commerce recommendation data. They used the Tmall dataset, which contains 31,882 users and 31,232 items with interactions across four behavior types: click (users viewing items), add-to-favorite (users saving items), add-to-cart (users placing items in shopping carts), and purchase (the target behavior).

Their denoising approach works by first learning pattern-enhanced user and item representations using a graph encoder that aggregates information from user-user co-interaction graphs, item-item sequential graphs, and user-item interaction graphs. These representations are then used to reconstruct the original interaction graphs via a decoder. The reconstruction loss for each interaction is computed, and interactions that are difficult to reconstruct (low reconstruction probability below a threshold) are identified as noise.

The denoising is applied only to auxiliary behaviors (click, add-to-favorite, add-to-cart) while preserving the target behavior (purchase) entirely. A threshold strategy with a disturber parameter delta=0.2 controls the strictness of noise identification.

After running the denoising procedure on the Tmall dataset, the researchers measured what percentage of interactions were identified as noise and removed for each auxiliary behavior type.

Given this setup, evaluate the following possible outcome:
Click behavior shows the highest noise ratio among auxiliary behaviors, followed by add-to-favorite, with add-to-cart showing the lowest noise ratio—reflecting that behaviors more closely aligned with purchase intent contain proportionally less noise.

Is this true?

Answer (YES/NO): NO